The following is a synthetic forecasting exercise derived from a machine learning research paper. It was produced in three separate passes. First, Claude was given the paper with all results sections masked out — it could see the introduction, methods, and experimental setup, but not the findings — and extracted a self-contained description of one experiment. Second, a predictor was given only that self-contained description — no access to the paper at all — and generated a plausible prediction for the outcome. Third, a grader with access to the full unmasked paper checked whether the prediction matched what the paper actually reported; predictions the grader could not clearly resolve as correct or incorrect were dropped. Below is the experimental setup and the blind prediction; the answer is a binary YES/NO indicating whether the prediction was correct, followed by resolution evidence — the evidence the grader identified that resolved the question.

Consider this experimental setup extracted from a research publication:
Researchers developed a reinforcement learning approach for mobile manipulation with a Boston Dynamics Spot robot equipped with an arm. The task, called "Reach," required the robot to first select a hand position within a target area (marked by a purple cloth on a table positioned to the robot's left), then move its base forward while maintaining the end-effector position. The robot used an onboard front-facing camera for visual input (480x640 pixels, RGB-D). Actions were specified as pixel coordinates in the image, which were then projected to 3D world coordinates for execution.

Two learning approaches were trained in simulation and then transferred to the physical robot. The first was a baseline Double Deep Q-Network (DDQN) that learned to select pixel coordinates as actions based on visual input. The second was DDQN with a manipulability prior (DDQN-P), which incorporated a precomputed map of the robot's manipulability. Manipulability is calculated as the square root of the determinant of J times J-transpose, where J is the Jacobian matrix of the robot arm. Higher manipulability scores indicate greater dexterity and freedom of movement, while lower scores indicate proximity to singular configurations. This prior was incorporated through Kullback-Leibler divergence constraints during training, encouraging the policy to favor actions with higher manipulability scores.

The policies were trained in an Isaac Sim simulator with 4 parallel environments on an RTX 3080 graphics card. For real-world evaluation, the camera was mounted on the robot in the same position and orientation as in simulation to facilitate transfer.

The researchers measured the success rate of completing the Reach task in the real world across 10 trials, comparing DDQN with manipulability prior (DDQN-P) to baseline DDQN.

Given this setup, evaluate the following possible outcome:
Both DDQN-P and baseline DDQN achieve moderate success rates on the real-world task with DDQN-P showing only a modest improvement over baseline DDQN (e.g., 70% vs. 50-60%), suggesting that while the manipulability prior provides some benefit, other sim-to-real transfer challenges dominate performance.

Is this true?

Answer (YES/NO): NO